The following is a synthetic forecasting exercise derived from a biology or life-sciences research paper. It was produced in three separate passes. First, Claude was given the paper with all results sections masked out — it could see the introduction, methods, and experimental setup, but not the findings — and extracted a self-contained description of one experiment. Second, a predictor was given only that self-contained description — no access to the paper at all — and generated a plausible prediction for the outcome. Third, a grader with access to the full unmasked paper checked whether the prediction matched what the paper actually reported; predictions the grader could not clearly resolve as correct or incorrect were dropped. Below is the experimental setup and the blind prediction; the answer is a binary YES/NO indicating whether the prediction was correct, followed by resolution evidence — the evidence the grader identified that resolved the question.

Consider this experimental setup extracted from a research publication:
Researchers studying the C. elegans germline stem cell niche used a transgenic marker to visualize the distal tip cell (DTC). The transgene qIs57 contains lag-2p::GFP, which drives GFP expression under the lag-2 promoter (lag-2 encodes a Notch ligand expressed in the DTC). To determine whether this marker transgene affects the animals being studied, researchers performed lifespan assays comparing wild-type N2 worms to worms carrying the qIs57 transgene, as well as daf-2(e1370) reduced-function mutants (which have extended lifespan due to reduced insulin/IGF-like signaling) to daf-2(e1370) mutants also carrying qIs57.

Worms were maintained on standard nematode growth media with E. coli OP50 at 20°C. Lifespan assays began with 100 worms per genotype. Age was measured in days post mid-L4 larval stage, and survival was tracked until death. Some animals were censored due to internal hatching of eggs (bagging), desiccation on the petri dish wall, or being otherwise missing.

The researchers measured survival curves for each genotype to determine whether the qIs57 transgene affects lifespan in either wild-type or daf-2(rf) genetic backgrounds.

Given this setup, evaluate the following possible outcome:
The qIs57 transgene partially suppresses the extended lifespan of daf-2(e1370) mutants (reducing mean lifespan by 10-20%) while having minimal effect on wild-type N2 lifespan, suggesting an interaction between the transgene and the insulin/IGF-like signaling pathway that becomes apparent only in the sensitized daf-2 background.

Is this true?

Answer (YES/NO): NO